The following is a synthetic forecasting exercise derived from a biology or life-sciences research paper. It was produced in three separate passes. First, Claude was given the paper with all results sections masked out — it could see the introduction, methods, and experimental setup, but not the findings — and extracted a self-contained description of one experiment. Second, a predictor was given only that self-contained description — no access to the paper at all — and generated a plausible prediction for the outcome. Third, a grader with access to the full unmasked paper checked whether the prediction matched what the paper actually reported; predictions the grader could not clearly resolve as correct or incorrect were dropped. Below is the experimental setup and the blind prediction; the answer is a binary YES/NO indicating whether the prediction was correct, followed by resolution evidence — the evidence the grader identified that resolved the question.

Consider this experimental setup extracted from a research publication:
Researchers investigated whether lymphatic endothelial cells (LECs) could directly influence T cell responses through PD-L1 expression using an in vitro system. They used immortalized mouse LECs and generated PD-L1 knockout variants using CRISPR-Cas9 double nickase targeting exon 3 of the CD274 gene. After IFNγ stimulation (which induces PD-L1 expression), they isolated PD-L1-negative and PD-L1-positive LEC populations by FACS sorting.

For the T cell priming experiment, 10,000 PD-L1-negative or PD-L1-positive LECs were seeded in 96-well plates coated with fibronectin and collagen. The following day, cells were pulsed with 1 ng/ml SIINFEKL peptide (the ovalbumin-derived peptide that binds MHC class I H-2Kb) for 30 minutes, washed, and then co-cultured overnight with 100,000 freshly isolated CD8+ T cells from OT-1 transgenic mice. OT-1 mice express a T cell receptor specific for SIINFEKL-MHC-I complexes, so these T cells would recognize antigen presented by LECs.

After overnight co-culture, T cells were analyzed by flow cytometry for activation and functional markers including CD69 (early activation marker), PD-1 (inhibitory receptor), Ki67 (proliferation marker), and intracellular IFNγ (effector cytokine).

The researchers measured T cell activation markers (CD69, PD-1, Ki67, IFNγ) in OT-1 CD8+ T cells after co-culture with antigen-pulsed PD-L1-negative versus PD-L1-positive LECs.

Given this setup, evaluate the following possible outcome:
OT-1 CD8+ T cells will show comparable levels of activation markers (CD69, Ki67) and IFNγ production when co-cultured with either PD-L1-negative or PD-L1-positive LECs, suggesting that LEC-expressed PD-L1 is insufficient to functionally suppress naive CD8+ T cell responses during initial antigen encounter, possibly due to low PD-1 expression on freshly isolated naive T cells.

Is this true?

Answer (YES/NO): NO